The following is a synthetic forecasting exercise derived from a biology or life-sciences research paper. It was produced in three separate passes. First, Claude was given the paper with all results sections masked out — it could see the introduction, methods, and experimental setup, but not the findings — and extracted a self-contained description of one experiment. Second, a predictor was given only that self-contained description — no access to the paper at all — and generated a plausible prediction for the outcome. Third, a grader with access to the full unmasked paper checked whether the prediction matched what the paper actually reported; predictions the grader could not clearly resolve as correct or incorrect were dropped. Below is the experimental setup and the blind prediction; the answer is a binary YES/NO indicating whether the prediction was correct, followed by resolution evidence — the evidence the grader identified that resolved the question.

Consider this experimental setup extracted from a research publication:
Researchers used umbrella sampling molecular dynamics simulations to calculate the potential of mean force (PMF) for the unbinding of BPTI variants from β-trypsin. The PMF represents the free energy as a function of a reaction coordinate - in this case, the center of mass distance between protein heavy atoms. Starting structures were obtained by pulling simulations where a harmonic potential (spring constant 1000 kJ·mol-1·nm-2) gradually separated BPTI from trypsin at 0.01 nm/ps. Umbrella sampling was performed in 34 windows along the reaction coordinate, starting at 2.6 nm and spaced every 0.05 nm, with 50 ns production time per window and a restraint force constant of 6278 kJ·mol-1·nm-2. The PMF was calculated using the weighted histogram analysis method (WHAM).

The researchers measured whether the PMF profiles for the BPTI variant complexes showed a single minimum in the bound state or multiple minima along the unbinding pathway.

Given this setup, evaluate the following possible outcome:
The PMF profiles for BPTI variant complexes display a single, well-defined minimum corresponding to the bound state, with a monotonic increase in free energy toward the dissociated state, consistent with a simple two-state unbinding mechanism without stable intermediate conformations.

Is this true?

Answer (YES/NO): NO